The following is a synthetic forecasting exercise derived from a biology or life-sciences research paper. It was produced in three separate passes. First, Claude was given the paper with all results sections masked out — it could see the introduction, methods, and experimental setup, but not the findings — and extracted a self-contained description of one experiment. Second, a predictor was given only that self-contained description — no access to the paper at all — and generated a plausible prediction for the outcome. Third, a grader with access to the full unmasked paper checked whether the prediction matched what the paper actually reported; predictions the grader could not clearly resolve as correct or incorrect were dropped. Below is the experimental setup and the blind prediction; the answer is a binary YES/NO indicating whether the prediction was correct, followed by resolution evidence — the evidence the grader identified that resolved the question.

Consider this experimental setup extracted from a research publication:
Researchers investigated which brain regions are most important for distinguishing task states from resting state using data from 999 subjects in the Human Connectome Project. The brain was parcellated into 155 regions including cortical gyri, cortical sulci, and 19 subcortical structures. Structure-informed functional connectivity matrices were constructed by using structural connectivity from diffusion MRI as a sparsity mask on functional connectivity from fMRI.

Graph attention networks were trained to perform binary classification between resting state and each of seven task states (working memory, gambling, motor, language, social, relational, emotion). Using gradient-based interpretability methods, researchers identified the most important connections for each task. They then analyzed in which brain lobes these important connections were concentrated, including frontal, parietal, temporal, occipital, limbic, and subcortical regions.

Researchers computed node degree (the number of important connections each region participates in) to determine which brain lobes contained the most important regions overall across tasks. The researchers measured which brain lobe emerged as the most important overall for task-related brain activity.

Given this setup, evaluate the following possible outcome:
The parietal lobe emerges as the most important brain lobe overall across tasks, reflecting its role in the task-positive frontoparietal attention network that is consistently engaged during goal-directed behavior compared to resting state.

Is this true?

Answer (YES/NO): NO